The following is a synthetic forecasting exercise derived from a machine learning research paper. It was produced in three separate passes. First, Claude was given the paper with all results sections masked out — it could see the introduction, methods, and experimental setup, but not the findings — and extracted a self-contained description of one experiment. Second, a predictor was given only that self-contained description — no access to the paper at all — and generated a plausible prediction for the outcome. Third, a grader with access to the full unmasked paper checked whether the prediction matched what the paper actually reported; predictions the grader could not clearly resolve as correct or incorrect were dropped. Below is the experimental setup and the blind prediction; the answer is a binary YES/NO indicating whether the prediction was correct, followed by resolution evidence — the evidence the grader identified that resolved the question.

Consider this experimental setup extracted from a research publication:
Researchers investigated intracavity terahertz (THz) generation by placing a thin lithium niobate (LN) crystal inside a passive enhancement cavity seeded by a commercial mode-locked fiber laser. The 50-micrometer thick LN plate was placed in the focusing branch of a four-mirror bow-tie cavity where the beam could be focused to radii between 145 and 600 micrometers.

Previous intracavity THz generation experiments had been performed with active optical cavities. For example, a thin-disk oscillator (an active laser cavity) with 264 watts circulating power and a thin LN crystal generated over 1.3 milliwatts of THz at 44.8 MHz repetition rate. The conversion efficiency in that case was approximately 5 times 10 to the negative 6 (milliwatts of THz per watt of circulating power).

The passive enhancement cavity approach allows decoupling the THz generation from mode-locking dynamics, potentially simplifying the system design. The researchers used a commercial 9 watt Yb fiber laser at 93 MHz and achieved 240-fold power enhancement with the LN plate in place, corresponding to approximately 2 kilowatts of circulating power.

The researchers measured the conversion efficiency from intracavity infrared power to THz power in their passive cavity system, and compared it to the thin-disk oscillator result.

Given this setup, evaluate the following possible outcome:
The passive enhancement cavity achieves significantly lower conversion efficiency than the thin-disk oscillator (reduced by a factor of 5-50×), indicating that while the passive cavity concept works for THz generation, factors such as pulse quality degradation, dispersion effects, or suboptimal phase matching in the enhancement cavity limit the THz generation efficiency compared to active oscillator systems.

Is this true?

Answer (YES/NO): YES